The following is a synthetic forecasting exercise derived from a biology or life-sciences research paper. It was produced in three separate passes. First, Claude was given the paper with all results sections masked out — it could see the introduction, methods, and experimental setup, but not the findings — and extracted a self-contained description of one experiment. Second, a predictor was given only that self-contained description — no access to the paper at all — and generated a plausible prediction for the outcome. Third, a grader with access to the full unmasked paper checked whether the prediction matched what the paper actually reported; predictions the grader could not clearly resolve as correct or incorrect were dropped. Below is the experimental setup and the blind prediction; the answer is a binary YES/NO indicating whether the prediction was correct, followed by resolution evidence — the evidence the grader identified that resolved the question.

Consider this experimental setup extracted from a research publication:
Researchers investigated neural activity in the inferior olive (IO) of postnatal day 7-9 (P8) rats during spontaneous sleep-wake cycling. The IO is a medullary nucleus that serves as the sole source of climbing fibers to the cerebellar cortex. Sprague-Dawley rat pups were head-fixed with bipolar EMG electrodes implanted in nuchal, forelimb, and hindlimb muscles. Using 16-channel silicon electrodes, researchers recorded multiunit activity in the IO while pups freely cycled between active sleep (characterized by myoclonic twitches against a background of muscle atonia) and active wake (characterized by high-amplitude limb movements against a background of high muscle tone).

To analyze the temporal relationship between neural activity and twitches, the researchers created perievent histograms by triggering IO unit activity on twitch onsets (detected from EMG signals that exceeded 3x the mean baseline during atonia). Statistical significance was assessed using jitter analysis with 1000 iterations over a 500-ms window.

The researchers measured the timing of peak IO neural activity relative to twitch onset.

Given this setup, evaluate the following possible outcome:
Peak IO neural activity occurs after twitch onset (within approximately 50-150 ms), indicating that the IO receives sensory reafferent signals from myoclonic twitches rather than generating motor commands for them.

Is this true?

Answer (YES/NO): NO